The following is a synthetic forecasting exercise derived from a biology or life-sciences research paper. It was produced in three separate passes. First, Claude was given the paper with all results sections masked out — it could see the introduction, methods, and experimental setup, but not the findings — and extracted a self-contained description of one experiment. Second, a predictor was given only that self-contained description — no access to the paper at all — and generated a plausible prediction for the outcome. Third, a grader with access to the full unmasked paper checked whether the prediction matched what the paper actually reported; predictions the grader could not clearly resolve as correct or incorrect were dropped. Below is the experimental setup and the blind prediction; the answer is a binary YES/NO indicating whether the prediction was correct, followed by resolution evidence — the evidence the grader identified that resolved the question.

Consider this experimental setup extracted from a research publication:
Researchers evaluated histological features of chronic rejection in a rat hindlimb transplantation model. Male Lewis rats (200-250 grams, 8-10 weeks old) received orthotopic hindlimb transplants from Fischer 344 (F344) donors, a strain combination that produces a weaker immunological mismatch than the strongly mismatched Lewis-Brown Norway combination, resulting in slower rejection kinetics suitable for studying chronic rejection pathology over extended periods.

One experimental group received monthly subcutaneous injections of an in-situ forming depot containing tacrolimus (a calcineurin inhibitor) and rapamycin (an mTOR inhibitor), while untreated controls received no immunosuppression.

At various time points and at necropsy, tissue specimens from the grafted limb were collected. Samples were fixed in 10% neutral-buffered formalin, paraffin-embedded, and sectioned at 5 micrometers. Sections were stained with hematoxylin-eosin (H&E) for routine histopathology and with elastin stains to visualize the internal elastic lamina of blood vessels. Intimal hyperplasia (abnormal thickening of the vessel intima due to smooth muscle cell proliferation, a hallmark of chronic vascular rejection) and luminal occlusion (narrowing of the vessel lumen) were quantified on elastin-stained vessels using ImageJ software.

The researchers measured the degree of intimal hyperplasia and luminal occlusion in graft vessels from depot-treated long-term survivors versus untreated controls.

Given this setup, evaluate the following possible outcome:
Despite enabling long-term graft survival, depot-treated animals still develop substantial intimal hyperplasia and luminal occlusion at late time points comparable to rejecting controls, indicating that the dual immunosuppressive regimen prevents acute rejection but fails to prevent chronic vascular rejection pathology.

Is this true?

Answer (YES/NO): NO